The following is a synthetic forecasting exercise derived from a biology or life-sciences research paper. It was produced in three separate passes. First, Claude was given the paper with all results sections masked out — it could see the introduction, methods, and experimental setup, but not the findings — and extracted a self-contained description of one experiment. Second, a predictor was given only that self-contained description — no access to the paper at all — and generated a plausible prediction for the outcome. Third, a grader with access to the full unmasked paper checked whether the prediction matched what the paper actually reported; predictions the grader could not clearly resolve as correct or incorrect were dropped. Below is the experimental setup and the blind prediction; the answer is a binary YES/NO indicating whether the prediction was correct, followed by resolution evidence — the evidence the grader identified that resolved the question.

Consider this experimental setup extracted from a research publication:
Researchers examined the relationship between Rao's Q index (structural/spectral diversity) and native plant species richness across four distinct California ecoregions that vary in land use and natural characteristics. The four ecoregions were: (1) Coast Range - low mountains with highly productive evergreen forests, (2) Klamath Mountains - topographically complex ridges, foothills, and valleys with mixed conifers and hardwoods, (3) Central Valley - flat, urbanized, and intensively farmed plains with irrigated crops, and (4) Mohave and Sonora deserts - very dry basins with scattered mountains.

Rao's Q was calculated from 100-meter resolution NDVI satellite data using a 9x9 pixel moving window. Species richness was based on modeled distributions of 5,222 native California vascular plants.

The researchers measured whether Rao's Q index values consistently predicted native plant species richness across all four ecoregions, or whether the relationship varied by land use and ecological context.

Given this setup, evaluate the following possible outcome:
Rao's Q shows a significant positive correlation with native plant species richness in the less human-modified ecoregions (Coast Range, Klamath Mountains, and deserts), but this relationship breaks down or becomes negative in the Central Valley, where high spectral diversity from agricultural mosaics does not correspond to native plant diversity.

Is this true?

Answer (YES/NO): YES